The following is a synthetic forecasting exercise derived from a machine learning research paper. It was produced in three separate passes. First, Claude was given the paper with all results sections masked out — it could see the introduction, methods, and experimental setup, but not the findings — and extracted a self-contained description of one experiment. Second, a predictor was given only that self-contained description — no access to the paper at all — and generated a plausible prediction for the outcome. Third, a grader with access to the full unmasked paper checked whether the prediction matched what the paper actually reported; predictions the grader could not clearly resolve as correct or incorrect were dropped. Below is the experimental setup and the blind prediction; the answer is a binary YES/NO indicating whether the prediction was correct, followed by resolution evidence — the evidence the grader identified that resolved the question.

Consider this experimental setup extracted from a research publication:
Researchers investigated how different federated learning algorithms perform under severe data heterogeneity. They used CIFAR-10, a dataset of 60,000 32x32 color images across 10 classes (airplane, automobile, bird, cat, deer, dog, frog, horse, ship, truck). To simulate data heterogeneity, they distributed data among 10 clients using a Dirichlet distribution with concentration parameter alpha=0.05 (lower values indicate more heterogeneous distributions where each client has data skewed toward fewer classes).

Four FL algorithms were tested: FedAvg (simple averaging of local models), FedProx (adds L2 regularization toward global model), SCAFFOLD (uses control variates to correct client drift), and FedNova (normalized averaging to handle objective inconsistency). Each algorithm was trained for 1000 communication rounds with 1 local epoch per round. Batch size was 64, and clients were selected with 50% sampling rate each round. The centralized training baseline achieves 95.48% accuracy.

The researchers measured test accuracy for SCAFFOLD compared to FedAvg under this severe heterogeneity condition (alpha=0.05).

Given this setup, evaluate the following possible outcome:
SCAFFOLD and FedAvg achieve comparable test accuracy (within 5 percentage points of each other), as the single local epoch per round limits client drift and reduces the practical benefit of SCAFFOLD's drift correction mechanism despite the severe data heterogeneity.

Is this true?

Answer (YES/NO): NO